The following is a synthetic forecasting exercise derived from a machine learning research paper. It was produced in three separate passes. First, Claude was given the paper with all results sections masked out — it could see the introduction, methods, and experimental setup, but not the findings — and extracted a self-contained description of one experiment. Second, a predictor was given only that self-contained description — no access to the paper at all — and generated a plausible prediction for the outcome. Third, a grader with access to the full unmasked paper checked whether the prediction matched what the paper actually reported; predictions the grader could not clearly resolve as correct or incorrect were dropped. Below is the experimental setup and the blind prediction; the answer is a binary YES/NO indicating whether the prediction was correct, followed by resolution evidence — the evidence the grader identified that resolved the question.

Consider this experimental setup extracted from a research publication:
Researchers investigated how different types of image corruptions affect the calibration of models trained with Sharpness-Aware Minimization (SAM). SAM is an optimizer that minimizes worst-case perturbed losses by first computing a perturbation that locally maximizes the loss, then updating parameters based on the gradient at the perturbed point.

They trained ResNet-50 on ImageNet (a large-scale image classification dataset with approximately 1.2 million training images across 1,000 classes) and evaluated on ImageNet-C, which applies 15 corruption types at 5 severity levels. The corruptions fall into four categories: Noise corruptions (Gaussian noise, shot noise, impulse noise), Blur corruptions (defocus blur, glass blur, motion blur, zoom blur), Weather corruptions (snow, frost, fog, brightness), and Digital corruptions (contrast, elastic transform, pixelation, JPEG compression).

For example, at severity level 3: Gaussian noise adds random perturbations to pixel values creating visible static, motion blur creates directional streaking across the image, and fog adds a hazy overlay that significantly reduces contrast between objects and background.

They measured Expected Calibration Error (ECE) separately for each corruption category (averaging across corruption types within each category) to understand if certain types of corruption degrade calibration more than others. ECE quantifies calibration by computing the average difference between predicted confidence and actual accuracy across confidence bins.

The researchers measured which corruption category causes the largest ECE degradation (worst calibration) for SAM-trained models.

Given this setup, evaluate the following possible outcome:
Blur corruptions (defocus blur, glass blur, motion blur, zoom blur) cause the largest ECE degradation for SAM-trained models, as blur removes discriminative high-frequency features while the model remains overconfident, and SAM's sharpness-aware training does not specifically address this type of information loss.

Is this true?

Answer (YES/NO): NO